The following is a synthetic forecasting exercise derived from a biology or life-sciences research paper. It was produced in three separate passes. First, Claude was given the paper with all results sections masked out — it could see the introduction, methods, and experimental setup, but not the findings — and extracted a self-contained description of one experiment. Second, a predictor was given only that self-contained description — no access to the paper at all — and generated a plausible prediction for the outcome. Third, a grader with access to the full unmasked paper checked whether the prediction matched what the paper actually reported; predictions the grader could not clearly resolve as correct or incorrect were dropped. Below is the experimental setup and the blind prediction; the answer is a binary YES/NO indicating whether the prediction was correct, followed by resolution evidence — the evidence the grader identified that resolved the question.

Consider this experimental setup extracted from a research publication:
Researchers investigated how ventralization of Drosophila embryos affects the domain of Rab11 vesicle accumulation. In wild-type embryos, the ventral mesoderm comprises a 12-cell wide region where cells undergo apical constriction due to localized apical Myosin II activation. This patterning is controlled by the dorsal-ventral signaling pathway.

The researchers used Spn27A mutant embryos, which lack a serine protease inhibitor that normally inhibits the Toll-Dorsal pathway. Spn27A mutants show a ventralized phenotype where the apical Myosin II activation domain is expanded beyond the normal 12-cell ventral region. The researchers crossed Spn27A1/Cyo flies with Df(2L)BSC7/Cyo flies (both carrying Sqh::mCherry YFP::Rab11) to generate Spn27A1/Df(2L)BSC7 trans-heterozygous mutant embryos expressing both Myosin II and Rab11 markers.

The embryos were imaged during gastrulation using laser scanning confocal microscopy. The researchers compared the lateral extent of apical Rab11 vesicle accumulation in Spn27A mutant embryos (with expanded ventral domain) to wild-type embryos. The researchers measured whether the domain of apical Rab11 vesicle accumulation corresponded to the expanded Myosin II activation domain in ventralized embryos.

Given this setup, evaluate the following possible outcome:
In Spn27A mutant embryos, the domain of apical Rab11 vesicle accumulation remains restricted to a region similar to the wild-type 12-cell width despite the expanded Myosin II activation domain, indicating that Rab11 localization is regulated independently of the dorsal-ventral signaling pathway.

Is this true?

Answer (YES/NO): NO